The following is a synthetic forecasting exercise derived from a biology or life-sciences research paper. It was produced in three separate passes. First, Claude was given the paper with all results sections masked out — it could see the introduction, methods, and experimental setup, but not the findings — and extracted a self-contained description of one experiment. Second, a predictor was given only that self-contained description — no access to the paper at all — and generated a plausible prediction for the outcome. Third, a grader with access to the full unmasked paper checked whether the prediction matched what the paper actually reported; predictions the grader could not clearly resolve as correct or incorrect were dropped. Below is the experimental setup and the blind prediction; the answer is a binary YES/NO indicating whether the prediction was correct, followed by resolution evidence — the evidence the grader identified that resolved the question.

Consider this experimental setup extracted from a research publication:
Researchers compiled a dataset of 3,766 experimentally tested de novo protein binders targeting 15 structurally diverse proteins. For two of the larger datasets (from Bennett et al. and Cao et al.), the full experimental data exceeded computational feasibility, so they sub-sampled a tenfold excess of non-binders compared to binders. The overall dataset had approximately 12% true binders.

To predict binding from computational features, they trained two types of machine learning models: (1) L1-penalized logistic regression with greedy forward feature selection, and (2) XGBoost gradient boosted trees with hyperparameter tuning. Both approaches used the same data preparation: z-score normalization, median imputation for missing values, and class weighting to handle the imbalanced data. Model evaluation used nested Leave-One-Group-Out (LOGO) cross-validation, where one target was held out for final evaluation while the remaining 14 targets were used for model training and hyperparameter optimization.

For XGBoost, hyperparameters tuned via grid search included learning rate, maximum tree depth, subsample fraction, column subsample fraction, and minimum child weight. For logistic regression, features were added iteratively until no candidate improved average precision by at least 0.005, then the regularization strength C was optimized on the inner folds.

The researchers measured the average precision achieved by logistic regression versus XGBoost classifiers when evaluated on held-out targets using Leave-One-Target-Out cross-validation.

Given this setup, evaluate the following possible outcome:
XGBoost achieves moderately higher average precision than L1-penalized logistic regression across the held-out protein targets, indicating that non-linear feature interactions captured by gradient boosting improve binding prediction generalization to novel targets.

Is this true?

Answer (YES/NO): NO